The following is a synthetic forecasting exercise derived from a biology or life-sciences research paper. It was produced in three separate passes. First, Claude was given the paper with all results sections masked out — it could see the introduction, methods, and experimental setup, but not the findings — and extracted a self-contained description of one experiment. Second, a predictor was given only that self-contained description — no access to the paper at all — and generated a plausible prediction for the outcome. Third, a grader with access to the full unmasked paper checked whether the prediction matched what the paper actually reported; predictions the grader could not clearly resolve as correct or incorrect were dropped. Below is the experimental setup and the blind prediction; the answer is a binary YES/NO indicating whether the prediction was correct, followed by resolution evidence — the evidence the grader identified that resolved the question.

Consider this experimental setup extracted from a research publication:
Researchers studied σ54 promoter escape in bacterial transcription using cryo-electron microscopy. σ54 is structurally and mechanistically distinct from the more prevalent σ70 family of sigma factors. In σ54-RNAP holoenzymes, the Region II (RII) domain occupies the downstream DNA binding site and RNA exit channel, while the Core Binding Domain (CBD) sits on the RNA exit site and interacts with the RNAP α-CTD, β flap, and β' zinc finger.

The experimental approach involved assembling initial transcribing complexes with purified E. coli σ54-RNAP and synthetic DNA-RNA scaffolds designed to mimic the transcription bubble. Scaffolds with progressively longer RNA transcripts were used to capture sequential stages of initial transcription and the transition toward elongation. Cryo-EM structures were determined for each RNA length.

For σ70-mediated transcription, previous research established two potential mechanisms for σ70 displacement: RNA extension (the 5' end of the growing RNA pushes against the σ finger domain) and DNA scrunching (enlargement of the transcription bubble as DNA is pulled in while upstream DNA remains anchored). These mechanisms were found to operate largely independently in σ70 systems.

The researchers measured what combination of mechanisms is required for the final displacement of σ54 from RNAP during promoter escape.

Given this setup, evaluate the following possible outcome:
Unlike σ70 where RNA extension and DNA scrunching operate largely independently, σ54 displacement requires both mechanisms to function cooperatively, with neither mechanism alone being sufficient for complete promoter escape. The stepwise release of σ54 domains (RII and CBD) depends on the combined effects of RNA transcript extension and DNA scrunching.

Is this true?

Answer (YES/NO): YES